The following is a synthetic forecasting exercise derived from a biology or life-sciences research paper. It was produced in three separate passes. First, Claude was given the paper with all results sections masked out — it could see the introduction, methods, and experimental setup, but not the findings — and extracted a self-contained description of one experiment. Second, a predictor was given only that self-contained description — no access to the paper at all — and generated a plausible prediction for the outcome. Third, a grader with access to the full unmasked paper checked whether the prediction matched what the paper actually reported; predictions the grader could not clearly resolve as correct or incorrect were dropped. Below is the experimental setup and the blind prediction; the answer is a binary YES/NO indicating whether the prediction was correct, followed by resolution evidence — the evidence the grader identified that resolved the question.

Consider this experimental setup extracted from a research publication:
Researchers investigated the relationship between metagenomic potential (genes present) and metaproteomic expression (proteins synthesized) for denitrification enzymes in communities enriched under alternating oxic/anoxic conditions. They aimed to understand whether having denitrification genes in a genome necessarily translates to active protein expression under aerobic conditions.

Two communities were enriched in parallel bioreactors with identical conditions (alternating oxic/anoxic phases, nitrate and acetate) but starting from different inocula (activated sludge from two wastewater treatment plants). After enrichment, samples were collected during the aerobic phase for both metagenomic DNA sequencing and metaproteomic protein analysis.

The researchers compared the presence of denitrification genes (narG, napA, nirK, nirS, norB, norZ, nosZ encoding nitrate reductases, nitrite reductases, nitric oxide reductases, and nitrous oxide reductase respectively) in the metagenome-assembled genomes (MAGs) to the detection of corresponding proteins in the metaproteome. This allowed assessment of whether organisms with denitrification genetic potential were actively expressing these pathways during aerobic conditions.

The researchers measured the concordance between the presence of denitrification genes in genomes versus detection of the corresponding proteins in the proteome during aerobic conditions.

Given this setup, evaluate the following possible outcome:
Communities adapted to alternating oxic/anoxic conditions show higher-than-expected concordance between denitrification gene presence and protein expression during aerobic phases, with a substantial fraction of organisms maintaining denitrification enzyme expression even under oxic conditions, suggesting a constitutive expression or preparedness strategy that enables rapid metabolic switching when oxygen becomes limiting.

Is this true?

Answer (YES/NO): YES